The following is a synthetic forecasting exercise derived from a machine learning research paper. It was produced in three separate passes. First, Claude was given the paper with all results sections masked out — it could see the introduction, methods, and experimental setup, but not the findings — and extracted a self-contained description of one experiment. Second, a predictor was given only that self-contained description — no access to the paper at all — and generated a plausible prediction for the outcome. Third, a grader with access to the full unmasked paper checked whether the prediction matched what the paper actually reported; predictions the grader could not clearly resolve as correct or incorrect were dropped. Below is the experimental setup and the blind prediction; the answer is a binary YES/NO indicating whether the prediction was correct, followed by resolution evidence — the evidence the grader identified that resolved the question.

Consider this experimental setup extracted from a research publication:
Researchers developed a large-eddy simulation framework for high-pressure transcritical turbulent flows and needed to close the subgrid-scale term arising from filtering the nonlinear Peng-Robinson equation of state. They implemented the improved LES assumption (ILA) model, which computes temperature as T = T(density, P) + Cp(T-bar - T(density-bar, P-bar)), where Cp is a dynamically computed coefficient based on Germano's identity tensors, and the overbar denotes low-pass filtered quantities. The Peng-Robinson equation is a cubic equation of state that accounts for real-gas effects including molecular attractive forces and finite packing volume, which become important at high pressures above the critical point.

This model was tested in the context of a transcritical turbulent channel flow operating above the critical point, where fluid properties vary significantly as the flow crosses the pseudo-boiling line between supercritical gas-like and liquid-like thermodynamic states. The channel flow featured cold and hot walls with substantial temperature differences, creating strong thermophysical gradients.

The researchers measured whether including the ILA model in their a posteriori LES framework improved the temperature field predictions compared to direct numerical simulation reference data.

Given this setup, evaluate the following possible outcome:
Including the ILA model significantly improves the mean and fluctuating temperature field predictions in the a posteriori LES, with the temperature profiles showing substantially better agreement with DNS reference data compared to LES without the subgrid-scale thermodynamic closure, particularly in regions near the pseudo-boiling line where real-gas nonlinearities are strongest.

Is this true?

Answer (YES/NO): NO